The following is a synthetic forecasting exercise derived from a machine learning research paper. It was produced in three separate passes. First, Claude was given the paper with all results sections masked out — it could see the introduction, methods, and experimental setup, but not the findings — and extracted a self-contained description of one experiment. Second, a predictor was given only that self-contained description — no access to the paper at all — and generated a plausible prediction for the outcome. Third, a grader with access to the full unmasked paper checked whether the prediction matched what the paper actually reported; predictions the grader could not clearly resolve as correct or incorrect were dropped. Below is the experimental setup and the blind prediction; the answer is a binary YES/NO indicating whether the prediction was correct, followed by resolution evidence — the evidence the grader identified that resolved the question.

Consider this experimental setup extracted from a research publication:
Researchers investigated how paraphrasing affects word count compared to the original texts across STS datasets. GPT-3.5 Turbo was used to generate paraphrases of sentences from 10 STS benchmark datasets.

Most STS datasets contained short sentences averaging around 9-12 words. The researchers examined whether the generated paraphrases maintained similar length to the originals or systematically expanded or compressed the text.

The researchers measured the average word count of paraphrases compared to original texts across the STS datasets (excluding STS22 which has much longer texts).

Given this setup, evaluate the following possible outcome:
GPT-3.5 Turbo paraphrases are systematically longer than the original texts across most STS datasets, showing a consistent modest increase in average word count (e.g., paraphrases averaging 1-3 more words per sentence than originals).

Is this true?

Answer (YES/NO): YES